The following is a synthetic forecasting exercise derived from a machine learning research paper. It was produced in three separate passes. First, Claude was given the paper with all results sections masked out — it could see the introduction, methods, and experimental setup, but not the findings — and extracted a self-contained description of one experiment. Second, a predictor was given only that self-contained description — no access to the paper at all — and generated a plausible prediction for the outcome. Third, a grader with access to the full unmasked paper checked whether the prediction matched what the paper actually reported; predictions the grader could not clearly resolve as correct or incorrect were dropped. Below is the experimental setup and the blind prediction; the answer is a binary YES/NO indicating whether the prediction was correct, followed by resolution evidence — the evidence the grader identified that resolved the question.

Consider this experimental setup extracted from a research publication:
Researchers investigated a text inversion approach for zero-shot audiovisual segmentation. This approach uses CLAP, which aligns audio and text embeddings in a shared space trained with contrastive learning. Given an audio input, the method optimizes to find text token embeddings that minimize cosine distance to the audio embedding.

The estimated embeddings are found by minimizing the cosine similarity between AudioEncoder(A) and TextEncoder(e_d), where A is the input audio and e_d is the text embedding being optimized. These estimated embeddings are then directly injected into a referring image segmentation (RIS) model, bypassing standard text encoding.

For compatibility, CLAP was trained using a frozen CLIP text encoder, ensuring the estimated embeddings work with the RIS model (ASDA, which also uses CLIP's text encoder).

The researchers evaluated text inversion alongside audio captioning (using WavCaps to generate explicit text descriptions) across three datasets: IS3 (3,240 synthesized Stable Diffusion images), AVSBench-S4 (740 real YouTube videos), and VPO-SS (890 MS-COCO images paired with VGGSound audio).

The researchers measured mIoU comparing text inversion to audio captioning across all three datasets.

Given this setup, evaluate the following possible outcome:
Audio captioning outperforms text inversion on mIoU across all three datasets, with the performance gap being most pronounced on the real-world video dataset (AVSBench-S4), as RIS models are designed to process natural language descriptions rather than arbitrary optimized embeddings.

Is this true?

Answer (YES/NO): YES